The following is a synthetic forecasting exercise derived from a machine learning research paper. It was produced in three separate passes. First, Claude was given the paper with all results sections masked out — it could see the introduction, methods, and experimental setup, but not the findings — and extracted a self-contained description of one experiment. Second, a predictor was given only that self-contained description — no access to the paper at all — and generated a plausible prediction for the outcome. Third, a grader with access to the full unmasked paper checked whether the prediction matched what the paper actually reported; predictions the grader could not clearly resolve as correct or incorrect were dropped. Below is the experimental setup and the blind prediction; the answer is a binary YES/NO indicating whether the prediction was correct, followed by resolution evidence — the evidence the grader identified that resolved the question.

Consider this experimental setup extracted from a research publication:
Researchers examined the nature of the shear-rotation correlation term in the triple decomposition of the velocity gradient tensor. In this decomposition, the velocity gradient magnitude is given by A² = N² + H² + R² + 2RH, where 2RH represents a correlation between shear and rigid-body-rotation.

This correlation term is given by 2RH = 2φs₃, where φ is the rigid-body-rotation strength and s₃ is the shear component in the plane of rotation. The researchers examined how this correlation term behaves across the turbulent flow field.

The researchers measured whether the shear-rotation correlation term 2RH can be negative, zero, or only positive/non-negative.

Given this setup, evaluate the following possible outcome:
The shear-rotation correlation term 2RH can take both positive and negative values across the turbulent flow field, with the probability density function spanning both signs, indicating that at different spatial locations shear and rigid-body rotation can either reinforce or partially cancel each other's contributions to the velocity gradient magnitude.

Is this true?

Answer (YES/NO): NO